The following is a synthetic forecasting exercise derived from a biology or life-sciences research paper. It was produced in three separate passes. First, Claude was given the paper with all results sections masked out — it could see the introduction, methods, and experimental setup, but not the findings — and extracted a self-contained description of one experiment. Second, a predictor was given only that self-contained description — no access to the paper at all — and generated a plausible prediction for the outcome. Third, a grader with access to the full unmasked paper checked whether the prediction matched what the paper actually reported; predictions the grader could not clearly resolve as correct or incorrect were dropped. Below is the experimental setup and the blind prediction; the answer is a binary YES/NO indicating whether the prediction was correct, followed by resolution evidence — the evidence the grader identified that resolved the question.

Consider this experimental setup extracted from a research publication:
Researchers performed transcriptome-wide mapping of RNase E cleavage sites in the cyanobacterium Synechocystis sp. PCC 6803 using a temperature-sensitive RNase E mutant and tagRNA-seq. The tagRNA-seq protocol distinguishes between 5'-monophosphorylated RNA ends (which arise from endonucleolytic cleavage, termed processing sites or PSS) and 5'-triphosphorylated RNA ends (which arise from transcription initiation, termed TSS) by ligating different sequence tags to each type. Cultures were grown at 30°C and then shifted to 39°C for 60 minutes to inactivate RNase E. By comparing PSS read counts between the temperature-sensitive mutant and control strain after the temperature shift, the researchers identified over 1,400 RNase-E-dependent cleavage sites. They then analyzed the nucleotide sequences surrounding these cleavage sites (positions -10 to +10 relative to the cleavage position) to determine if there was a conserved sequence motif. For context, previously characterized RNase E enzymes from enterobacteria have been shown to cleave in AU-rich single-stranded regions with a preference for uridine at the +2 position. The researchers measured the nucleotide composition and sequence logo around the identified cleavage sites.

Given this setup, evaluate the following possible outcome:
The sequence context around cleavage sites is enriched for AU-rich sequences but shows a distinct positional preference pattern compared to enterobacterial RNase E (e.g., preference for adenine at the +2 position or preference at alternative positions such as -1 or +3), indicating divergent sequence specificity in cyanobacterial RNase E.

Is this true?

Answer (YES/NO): NO